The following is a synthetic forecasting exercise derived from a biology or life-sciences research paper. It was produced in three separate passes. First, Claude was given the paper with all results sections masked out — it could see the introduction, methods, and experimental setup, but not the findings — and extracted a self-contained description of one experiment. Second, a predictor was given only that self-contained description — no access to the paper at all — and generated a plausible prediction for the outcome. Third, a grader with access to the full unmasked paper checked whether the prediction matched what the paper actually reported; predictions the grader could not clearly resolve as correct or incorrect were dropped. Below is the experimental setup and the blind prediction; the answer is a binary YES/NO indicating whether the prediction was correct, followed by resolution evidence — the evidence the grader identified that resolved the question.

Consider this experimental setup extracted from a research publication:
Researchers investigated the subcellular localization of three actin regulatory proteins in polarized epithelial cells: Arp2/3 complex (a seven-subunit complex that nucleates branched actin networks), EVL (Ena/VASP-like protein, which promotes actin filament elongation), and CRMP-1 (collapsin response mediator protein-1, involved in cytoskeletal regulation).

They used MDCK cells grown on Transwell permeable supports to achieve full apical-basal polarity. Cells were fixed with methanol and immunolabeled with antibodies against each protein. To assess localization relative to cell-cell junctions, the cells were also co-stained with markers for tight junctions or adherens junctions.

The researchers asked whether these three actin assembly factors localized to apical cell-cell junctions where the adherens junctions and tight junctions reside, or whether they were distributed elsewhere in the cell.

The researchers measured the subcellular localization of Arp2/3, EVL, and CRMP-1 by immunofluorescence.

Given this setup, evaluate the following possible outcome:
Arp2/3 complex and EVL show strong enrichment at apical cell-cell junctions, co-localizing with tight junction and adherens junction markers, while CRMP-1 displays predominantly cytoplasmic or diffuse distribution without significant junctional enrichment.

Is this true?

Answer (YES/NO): NO